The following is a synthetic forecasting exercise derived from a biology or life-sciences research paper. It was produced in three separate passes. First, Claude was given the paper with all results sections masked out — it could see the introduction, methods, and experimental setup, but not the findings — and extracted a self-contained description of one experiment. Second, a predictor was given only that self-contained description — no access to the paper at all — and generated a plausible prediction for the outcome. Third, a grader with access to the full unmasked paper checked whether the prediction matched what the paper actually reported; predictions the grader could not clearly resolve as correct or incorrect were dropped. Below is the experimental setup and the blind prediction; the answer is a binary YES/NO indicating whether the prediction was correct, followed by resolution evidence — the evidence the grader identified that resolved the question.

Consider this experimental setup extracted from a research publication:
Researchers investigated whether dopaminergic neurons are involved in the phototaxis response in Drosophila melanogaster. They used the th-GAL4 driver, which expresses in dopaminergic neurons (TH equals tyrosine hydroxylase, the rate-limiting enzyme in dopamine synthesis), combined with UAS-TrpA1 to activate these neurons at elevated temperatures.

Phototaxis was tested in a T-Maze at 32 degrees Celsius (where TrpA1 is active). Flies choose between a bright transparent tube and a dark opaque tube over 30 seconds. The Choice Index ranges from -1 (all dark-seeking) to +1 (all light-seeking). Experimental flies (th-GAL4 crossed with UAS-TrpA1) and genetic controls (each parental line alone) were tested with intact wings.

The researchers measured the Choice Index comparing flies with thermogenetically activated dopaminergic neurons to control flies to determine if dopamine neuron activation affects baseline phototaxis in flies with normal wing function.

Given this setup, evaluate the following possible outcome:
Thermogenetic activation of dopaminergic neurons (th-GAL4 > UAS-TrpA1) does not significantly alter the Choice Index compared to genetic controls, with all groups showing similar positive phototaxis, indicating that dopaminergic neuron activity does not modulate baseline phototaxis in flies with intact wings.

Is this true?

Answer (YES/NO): YES